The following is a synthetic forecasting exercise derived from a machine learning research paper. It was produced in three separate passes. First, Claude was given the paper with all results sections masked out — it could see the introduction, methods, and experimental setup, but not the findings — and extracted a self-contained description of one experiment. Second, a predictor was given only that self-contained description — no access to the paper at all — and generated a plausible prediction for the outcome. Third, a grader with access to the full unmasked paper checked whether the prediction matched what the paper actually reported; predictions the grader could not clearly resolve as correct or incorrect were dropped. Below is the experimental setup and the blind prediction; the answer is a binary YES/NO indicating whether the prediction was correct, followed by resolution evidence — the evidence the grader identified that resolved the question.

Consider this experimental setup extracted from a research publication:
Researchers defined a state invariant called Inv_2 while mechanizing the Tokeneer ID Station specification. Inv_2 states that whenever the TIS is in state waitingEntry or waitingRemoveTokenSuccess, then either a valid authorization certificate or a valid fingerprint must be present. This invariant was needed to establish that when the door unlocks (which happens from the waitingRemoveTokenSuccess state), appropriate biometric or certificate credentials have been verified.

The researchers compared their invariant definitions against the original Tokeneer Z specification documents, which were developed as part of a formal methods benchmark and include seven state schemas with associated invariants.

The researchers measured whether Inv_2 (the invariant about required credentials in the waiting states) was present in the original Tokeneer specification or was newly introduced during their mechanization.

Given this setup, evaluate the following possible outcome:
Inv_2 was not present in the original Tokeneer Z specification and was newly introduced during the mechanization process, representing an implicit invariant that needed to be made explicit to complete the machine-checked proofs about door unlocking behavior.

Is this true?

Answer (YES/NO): YES